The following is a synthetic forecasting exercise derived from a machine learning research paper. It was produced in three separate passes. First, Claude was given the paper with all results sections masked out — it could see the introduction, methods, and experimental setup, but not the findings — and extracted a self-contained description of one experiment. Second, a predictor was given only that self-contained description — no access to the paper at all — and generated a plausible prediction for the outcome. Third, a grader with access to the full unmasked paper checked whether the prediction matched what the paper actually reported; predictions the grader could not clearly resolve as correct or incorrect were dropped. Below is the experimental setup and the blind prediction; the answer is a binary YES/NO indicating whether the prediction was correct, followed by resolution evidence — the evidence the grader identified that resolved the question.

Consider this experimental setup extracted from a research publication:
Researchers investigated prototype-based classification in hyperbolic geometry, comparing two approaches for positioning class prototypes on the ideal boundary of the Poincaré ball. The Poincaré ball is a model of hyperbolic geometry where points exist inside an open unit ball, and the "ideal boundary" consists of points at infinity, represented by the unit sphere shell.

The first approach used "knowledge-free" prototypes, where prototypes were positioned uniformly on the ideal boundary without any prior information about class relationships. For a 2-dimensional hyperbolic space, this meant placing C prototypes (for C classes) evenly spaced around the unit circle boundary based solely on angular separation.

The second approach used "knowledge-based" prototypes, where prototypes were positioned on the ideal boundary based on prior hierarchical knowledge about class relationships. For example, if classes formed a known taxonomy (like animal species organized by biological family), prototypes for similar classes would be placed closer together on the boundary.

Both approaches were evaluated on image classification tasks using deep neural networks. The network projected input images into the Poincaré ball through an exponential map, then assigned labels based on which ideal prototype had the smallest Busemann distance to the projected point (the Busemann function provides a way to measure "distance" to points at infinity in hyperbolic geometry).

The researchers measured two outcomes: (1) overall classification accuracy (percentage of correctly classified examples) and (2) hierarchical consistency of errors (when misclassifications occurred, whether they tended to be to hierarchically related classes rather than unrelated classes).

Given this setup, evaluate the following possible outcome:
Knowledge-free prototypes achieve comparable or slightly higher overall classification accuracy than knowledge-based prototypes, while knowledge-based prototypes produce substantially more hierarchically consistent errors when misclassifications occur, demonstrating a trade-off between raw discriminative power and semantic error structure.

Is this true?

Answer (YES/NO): NO